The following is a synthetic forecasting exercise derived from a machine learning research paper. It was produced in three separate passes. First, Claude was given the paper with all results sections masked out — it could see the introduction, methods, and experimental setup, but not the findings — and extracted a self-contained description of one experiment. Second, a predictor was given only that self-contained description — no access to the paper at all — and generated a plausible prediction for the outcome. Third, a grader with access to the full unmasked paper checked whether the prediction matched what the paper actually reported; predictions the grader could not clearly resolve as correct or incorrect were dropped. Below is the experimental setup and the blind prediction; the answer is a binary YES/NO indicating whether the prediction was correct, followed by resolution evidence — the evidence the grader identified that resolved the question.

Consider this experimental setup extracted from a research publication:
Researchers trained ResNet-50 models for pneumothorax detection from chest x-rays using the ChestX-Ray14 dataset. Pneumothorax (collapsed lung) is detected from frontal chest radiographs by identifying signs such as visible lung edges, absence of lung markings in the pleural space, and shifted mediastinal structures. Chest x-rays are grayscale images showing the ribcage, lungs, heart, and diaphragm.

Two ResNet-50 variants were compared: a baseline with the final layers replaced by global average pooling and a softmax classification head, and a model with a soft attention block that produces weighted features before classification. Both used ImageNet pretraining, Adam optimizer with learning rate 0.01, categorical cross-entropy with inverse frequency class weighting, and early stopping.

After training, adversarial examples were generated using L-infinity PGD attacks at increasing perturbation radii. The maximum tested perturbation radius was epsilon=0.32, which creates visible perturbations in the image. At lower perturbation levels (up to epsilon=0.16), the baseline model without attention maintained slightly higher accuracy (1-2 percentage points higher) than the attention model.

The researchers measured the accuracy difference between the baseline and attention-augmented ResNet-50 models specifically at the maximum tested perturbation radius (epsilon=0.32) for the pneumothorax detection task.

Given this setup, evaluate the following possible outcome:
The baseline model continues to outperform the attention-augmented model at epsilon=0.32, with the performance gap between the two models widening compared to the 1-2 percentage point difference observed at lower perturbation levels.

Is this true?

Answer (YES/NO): NO